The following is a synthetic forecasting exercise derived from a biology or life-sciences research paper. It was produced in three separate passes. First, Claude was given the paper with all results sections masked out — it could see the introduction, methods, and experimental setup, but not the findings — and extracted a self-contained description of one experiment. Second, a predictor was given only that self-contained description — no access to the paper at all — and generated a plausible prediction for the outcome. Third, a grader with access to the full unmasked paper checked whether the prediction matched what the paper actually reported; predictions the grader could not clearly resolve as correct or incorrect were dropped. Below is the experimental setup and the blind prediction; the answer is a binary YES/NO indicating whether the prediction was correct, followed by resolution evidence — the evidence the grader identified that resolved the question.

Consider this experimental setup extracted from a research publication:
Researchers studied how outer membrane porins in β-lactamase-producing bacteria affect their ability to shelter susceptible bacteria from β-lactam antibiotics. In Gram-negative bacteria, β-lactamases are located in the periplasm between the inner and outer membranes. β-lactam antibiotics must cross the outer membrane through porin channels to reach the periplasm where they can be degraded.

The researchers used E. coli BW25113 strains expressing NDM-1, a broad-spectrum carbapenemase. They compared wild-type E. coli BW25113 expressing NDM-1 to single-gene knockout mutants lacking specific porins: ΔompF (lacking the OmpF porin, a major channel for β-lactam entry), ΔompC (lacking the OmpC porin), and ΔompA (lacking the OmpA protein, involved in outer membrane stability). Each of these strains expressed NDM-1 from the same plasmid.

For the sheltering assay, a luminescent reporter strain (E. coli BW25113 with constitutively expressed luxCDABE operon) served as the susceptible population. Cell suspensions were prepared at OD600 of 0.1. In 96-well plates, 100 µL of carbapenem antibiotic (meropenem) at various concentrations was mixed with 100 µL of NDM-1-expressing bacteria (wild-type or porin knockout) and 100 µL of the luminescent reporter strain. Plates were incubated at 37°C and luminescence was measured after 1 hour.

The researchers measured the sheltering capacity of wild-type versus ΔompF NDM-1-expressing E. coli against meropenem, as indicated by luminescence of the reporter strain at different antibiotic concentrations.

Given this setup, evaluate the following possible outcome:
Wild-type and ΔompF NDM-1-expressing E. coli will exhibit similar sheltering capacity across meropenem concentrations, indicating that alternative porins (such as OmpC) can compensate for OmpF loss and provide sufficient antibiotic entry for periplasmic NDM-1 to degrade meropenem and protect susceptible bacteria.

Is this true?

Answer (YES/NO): NO